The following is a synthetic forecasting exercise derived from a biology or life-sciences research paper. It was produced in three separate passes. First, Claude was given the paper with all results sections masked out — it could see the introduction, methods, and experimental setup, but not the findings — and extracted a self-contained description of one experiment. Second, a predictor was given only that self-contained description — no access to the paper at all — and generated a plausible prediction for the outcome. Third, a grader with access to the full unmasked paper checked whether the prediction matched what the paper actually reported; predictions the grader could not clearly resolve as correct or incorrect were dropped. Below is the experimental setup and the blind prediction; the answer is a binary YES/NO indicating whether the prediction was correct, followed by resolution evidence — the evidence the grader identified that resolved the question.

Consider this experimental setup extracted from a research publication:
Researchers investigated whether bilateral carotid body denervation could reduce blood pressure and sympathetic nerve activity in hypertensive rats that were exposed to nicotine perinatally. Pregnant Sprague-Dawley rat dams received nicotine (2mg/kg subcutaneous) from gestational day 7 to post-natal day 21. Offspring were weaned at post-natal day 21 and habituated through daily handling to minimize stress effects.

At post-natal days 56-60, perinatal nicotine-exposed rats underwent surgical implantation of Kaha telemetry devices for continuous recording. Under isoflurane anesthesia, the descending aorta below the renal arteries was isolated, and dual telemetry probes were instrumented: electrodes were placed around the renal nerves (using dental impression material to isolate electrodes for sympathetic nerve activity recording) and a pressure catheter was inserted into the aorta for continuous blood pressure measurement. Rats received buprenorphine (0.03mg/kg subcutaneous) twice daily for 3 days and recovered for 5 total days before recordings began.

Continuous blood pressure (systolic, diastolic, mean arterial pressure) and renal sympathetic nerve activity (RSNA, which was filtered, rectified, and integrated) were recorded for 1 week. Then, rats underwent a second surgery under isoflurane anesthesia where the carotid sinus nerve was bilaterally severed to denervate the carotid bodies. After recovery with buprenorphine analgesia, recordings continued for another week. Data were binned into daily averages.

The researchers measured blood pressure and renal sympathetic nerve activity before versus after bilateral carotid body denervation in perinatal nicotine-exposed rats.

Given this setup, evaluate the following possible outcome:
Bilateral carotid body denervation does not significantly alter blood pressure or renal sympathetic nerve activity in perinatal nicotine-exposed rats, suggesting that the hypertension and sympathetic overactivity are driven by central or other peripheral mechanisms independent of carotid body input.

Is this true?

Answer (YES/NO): NO